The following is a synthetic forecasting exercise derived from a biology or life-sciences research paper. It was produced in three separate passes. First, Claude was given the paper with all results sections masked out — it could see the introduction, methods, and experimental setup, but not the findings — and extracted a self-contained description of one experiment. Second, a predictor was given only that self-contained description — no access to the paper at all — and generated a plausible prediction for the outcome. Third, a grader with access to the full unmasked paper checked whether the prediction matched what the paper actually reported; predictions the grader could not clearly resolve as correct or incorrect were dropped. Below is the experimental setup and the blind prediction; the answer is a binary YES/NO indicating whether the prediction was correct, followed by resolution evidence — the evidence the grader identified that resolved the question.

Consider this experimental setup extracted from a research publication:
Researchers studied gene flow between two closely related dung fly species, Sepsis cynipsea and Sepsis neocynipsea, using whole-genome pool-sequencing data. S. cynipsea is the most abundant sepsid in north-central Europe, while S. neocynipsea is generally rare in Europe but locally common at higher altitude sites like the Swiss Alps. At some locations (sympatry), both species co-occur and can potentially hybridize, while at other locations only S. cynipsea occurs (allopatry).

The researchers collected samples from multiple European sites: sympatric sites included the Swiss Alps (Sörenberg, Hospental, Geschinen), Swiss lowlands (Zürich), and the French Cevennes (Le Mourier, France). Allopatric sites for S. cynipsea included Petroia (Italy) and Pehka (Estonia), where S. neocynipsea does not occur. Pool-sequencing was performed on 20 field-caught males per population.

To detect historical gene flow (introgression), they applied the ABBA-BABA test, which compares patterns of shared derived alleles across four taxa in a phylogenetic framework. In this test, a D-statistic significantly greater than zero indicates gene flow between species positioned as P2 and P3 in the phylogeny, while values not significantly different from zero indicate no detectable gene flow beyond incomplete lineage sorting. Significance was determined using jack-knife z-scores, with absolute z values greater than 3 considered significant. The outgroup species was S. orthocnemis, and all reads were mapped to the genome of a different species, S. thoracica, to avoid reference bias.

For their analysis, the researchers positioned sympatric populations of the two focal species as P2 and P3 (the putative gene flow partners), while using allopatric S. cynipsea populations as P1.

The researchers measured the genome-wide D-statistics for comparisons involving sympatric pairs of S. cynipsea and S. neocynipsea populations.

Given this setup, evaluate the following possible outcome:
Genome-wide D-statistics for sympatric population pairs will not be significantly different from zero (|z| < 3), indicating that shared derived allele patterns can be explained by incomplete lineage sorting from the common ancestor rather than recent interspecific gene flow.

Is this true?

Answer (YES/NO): NO